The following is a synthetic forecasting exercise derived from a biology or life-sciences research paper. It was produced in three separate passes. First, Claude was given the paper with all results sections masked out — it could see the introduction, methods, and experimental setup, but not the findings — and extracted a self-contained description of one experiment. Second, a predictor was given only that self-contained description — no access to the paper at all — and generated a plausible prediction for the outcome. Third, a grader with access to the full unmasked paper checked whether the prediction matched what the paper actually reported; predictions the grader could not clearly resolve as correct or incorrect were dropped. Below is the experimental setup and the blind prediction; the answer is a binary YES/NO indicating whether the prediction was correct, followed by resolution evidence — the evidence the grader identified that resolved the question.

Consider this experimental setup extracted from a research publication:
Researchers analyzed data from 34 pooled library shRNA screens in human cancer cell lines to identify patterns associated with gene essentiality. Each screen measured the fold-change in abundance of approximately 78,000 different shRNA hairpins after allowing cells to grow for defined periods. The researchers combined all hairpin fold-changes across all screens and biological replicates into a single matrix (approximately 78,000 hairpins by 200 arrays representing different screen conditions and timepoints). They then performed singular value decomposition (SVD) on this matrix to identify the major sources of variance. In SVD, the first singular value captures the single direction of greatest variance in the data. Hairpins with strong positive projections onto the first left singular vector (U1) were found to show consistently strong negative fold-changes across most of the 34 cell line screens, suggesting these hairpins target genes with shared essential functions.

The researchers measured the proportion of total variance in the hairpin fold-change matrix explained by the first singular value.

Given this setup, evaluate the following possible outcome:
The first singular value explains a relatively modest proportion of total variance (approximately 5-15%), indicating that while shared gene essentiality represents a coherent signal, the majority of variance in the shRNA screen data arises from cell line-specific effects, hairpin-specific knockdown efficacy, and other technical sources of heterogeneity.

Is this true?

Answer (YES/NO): NO